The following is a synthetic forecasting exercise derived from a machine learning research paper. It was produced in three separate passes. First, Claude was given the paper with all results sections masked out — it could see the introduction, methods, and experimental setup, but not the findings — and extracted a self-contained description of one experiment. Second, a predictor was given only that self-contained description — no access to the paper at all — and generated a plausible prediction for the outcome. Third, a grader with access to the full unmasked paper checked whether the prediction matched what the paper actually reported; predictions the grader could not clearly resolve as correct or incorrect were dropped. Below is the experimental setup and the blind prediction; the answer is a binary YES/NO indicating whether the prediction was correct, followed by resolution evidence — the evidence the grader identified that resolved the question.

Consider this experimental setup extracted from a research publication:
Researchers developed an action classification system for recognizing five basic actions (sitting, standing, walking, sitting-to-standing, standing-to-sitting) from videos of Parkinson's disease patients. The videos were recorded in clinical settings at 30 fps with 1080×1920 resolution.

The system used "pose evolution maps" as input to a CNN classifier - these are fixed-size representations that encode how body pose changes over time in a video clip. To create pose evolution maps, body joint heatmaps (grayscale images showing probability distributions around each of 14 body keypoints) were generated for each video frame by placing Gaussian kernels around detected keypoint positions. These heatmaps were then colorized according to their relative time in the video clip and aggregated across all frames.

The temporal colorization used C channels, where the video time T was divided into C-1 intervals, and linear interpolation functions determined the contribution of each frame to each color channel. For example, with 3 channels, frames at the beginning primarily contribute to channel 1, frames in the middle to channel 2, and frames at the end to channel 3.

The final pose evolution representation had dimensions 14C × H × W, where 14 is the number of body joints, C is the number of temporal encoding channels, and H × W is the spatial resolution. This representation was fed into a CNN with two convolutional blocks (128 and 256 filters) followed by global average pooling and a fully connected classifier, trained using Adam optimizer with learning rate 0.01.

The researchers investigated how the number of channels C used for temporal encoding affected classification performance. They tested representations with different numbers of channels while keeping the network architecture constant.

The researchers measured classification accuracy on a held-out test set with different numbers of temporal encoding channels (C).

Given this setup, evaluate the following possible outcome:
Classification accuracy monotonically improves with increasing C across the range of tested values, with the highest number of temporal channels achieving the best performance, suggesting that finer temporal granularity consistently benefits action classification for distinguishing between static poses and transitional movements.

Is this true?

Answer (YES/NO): NO